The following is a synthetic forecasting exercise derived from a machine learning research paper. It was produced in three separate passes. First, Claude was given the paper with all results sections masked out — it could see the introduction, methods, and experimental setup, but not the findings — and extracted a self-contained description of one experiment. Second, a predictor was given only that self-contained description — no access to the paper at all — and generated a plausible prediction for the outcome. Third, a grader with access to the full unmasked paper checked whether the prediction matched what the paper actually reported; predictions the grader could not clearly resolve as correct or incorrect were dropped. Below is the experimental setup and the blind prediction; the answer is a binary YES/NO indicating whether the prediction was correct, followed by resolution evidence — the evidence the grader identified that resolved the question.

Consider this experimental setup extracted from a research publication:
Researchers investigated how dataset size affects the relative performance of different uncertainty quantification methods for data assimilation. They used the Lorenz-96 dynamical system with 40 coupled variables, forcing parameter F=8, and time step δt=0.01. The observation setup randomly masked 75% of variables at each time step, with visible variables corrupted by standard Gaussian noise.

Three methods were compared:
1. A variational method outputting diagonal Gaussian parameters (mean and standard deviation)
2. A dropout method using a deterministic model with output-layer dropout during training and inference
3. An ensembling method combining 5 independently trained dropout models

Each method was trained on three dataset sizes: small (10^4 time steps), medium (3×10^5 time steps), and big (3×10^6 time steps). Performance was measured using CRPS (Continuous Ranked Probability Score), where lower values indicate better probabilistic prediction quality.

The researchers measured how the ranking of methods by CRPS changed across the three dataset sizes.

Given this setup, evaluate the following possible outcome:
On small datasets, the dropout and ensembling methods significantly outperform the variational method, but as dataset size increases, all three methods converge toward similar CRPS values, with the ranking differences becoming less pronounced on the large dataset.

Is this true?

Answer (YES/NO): NO